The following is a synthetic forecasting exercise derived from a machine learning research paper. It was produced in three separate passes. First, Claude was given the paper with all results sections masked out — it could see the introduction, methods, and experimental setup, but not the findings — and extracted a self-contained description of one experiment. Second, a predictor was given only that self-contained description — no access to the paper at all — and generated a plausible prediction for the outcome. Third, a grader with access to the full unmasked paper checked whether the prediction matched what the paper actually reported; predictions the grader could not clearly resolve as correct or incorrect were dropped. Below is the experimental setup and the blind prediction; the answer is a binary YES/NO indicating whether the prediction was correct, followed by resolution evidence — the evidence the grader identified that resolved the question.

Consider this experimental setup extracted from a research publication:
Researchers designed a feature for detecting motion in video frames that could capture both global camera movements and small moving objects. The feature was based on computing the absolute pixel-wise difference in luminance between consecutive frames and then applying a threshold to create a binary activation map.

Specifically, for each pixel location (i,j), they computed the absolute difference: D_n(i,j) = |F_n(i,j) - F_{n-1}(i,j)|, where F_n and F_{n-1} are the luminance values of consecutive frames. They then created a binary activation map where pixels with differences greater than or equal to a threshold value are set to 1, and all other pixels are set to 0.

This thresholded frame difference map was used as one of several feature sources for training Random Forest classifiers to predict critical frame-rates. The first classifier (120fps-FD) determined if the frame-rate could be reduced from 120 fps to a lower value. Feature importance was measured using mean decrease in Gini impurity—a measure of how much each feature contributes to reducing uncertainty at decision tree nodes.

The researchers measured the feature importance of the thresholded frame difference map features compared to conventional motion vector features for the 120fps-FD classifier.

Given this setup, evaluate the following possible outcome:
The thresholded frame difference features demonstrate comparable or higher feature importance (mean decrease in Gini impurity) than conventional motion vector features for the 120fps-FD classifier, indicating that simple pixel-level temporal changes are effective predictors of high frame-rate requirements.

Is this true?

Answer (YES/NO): YES